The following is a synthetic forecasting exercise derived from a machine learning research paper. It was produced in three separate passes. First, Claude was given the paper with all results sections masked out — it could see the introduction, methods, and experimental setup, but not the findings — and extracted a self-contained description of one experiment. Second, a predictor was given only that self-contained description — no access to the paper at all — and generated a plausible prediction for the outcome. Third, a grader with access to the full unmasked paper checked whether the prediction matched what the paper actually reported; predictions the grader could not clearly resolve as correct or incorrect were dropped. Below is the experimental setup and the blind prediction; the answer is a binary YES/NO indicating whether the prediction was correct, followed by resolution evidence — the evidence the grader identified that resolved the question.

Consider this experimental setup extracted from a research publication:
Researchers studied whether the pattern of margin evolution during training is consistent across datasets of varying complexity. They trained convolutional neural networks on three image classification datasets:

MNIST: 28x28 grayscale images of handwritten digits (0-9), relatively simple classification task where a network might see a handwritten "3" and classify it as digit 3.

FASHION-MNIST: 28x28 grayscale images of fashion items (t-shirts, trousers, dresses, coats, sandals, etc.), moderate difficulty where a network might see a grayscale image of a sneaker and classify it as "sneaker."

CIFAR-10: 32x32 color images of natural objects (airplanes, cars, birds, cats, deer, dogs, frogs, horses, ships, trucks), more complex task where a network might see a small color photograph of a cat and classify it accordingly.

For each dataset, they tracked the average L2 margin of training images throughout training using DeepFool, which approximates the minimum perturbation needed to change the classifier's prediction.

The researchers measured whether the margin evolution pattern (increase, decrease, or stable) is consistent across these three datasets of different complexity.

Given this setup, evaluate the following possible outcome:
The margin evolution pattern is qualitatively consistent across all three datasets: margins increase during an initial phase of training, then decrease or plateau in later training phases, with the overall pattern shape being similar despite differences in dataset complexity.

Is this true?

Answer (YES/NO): YES